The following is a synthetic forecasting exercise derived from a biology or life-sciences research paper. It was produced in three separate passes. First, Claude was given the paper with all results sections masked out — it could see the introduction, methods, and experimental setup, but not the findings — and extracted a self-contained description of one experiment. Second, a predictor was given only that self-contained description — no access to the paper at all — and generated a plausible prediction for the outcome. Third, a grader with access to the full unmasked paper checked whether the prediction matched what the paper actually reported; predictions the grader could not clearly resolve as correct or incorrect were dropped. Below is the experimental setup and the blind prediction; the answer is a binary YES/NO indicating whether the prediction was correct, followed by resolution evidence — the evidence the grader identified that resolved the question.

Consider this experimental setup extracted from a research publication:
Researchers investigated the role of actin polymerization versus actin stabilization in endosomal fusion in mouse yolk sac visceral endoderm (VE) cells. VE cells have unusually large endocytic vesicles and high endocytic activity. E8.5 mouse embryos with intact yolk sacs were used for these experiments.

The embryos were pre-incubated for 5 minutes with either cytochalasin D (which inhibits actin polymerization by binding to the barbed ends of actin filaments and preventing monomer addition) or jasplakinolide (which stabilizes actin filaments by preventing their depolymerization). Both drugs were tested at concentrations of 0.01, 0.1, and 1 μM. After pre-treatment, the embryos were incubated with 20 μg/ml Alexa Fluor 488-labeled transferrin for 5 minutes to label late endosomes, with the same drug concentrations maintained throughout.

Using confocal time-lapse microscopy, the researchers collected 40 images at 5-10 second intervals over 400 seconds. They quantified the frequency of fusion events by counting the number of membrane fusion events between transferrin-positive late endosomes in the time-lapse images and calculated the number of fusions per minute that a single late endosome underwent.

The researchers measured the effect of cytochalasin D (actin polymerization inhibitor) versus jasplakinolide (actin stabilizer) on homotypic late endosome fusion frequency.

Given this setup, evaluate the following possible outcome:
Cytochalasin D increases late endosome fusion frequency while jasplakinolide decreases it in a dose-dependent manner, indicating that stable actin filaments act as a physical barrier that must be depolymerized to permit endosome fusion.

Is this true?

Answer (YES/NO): NO